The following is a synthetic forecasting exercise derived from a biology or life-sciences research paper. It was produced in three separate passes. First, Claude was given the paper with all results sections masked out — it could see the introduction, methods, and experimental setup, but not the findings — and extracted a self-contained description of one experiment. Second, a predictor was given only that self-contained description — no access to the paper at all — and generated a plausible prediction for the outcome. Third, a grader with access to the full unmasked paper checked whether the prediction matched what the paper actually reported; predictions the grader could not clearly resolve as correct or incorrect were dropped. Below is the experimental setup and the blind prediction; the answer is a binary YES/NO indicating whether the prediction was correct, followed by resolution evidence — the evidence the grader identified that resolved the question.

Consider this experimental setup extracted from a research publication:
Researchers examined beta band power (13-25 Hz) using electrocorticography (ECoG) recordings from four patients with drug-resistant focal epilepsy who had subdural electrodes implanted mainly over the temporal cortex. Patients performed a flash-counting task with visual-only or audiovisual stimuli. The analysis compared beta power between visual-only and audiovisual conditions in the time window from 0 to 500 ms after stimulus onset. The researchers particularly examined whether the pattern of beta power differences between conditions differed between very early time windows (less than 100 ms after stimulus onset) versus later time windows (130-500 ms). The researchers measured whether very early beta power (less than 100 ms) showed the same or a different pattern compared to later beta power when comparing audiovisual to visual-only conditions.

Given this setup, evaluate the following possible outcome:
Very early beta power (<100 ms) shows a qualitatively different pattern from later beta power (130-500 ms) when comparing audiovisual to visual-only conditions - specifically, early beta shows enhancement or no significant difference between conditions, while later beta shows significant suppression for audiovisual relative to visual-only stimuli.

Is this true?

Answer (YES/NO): YES